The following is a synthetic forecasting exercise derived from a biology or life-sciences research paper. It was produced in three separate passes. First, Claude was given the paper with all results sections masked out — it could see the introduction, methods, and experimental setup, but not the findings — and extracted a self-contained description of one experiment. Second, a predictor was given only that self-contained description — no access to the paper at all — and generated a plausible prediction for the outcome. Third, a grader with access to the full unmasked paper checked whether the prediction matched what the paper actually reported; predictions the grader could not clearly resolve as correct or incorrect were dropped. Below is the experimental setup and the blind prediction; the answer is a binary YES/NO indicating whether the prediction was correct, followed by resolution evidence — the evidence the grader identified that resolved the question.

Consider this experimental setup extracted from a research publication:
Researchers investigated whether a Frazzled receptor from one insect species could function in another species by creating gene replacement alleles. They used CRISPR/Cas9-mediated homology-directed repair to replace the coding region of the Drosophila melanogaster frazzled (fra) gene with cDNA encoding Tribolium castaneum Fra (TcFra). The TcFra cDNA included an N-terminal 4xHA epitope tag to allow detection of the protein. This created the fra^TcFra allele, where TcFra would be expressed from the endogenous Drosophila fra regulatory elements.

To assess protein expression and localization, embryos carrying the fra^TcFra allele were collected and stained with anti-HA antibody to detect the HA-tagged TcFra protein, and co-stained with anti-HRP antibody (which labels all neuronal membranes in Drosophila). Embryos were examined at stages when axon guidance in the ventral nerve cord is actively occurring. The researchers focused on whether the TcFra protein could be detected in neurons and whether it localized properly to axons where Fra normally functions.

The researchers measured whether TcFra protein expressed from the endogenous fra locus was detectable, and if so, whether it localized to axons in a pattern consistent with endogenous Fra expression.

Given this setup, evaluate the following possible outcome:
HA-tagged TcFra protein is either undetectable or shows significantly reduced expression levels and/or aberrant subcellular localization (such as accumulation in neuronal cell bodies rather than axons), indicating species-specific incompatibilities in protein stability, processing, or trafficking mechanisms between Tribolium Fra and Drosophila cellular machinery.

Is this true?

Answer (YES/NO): NO